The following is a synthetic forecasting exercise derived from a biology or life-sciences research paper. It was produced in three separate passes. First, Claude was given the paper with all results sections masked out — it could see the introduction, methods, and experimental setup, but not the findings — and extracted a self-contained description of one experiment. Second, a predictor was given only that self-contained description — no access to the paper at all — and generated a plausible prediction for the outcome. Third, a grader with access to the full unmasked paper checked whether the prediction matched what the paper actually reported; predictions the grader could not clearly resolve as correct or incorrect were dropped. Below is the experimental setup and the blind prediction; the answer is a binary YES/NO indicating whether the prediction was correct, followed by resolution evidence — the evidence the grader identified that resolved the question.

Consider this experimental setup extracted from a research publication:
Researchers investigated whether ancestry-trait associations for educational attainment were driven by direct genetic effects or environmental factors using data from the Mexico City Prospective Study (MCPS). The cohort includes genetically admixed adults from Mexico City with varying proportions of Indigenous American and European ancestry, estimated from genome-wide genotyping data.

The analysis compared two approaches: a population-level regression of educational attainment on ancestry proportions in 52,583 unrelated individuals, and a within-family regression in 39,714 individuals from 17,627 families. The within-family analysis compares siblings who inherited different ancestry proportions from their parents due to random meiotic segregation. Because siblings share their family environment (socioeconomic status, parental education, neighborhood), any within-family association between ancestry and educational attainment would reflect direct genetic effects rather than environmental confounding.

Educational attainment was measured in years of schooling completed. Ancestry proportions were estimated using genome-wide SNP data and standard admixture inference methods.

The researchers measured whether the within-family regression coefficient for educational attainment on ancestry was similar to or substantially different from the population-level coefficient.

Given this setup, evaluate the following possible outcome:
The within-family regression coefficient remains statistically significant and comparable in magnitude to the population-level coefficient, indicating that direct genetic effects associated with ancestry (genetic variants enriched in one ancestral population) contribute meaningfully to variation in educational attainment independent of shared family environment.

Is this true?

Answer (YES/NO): NO